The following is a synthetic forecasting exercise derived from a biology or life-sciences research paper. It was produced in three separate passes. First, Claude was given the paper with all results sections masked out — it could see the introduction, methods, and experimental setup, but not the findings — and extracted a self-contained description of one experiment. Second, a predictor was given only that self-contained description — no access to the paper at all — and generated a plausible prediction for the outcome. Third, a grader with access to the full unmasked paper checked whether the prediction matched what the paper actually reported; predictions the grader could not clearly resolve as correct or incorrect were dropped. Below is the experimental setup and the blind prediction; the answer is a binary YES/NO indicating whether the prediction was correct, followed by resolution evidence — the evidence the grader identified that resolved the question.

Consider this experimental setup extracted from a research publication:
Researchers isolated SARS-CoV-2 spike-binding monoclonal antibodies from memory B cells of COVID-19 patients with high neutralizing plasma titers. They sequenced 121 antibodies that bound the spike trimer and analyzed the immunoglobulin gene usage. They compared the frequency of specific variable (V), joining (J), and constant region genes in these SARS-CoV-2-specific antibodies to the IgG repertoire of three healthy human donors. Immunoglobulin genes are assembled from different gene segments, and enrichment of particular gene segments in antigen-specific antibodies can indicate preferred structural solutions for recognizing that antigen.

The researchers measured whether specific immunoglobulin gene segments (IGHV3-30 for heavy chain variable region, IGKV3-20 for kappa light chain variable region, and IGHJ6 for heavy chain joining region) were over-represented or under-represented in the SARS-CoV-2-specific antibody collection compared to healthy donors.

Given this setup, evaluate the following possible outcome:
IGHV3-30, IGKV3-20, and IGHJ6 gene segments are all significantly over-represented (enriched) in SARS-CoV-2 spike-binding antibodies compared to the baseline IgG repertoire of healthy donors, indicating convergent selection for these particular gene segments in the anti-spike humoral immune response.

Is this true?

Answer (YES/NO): YES